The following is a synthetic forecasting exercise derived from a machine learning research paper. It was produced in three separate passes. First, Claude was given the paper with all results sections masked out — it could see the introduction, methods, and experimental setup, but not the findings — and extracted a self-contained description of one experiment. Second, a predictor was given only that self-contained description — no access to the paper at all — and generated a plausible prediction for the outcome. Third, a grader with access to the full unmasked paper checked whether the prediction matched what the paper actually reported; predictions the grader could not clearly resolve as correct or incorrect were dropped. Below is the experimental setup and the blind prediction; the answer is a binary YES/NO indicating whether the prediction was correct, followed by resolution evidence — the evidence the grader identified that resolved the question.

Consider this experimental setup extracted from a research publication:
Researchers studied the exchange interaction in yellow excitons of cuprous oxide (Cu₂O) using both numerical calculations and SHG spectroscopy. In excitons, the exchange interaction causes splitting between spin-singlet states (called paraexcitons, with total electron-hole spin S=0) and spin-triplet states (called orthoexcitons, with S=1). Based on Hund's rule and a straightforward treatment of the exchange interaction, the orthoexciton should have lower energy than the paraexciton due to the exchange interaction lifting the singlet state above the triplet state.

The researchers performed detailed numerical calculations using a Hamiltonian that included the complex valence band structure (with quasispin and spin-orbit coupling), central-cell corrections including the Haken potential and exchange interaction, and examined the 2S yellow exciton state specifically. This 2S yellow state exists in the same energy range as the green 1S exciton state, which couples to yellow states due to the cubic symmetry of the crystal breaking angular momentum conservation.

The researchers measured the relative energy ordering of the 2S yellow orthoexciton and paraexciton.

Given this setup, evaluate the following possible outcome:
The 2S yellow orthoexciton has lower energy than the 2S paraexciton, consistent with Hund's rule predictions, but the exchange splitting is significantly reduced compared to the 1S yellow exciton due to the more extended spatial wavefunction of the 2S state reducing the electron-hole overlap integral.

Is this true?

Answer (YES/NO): NO